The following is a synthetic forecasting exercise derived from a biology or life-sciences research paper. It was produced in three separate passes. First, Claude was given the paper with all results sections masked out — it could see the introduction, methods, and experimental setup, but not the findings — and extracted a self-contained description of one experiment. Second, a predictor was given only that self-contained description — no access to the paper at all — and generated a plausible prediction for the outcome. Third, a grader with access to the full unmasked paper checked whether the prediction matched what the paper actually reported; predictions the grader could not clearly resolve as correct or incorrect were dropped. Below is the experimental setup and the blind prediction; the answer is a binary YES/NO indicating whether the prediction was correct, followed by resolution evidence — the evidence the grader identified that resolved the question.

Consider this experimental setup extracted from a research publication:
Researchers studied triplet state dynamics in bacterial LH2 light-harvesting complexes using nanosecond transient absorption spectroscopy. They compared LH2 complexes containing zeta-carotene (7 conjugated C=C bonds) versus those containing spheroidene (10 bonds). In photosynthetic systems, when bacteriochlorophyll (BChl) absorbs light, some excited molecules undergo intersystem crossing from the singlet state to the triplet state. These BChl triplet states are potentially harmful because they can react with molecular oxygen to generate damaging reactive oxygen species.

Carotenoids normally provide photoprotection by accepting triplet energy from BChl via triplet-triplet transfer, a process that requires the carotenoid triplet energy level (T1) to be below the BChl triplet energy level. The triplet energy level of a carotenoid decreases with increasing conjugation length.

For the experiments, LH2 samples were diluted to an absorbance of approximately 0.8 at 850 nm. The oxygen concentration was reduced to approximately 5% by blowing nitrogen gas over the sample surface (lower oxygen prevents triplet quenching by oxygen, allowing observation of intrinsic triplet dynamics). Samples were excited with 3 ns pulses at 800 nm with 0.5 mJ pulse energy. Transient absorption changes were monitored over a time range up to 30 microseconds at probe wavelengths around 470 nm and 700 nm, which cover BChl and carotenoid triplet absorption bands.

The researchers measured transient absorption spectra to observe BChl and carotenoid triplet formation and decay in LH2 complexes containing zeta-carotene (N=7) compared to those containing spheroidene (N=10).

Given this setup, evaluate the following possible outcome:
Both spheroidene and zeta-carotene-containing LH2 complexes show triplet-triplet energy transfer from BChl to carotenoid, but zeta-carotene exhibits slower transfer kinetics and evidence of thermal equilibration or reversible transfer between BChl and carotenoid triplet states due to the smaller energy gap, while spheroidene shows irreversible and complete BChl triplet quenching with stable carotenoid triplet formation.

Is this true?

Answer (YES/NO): NO